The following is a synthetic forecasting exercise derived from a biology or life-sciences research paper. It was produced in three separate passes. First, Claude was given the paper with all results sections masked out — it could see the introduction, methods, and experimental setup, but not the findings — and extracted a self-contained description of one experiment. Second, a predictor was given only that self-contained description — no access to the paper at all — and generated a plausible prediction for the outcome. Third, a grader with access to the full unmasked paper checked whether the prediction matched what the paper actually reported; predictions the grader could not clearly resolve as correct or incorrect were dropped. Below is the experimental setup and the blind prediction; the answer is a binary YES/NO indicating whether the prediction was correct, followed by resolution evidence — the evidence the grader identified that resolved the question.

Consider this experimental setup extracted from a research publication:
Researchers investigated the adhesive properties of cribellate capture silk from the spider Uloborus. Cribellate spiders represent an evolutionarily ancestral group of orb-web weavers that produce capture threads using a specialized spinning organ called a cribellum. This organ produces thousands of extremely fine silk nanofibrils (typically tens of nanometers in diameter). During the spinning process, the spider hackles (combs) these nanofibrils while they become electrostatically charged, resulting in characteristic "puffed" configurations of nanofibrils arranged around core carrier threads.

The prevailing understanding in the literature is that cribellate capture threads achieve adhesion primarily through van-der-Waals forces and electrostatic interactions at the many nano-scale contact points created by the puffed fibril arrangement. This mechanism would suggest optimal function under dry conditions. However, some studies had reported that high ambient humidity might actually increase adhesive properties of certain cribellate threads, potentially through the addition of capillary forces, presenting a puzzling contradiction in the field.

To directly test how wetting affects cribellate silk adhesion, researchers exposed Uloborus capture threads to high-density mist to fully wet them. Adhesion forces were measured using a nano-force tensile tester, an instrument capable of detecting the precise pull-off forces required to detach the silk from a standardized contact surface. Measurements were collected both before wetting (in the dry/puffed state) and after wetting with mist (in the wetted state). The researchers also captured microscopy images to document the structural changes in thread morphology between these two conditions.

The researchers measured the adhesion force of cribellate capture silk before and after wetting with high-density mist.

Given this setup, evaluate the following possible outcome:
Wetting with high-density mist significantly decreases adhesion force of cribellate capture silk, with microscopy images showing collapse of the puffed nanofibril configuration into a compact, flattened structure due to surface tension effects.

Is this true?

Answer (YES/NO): YES